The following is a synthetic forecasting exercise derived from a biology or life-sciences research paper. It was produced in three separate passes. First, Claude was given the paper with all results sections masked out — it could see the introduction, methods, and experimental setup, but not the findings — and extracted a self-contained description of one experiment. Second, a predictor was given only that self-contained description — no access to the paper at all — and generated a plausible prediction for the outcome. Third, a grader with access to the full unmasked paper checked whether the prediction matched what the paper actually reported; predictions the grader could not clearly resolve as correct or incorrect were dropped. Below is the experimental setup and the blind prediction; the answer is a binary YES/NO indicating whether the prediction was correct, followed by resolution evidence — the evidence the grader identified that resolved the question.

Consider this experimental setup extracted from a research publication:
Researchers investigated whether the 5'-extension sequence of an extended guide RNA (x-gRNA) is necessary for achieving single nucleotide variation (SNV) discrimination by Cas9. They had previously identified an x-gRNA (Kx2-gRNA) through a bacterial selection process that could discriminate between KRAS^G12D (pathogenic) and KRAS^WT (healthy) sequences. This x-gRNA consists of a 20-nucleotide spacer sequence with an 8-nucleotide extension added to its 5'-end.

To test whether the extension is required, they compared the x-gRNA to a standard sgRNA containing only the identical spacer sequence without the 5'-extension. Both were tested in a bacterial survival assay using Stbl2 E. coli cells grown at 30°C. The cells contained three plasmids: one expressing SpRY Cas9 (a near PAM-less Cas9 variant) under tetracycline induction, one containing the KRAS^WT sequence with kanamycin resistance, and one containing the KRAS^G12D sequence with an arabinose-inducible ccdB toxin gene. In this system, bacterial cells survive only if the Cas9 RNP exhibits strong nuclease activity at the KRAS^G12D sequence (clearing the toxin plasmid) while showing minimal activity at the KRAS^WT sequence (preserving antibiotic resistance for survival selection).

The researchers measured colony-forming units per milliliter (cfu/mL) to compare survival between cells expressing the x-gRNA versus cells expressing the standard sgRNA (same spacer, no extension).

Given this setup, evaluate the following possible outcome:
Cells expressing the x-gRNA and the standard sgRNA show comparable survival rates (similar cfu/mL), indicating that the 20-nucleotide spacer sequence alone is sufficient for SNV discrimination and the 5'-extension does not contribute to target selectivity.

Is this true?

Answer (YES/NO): NO